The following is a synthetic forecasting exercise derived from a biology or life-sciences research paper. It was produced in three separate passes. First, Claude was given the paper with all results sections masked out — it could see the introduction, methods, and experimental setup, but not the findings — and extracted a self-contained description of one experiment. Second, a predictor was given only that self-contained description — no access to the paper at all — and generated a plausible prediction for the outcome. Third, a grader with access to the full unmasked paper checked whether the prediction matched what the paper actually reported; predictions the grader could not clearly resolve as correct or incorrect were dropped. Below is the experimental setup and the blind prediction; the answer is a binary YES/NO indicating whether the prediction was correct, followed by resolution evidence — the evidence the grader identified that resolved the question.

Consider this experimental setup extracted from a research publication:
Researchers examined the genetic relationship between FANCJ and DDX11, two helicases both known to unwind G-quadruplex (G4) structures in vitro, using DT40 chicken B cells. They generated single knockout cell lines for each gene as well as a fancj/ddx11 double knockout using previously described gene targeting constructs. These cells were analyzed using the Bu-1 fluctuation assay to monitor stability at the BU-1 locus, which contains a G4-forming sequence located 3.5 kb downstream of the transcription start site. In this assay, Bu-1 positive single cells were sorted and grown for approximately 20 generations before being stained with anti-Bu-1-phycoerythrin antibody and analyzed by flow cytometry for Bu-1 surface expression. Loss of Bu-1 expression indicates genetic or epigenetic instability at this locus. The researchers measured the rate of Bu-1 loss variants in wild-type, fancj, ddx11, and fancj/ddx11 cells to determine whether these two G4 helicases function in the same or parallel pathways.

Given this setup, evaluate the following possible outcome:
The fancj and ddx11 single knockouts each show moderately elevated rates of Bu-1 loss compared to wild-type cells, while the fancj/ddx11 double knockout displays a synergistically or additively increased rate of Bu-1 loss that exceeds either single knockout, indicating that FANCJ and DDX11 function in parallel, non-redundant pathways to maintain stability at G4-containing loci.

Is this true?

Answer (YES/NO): YES